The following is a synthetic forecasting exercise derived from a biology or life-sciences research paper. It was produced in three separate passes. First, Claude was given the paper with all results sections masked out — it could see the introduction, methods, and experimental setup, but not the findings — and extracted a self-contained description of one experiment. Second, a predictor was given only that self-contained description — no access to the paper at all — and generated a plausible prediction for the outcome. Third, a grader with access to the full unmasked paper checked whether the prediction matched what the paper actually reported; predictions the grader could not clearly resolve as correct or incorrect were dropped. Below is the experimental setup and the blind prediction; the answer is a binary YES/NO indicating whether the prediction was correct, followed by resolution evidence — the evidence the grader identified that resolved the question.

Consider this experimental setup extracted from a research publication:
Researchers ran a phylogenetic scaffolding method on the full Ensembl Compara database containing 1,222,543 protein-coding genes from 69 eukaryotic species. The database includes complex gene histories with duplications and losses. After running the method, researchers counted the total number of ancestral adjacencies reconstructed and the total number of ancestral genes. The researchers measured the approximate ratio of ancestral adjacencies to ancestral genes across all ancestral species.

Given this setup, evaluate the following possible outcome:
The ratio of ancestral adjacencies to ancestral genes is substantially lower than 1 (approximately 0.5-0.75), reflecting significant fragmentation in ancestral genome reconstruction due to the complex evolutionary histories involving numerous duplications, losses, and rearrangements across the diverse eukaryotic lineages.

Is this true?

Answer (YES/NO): NO